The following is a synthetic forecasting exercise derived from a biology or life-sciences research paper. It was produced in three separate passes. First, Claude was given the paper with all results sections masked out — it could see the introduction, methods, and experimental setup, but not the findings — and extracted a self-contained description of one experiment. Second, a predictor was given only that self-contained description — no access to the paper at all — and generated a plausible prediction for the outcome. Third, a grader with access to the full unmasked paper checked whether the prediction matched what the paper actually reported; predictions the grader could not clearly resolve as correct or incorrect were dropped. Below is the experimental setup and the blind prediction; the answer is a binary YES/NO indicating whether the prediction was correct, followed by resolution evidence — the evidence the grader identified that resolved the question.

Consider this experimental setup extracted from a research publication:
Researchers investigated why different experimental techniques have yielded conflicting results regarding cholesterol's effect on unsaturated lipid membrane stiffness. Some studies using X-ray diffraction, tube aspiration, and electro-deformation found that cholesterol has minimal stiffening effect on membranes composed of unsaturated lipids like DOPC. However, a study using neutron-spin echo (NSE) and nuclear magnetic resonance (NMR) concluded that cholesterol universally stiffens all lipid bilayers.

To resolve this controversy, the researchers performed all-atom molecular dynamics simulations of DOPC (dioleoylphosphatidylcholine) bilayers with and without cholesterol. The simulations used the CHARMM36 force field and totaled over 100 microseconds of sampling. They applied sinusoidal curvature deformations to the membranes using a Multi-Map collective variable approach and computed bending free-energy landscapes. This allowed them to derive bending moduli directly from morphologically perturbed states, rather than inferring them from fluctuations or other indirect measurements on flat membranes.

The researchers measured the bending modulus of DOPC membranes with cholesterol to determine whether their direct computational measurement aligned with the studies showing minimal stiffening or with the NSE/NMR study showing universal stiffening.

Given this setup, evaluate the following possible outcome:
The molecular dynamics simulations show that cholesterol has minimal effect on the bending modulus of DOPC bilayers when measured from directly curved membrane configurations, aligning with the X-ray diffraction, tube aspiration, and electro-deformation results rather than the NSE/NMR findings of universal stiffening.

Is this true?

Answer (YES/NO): YES